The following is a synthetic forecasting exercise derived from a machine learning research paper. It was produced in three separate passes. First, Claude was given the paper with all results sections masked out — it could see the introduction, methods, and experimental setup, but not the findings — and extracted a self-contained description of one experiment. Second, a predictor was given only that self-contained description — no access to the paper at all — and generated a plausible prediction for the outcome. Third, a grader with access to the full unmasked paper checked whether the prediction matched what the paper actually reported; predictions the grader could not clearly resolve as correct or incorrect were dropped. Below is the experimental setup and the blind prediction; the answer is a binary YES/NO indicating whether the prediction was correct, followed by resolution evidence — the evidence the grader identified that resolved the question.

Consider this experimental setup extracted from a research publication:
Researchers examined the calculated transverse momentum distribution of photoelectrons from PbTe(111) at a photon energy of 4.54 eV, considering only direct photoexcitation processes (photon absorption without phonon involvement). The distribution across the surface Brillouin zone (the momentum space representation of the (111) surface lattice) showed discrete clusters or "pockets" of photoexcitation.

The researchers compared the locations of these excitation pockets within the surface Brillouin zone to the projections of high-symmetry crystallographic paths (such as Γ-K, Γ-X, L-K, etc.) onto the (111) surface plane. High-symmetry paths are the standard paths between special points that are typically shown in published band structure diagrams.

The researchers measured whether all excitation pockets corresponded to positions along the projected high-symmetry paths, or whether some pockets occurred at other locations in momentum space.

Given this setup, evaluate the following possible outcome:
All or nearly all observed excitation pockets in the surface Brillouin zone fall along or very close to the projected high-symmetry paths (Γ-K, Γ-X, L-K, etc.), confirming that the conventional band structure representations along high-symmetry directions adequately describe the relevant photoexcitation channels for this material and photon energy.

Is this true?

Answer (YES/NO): NO